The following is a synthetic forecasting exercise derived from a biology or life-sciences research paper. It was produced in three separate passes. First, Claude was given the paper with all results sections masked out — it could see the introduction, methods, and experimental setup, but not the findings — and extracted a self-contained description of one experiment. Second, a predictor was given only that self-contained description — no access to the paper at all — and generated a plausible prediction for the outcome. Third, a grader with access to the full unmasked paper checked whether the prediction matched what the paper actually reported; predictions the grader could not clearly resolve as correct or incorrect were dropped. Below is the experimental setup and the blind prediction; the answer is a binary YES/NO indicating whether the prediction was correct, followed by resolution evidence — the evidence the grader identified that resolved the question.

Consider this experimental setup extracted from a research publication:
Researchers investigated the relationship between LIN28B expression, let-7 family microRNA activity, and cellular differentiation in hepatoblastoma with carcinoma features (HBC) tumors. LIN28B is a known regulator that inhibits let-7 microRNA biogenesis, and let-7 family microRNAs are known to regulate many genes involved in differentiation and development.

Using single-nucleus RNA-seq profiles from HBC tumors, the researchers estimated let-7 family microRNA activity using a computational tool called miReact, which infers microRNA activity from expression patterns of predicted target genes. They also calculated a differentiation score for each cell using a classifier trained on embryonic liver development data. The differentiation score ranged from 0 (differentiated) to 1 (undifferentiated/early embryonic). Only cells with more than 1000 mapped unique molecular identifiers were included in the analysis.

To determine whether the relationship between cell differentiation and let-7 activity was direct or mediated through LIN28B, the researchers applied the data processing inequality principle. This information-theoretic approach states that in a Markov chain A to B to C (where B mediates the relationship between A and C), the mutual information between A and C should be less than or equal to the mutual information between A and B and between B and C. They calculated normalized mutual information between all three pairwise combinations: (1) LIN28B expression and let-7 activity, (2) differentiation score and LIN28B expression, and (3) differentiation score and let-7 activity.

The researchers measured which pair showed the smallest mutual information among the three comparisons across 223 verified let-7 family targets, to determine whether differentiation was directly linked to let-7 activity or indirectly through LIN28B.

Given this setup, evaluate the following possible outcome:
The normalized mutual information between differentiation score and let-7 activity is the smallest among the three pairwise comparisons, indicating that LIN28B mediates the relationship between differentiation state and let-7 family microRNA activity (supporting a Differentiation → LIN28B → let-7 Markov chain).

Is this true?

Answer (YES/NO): YES